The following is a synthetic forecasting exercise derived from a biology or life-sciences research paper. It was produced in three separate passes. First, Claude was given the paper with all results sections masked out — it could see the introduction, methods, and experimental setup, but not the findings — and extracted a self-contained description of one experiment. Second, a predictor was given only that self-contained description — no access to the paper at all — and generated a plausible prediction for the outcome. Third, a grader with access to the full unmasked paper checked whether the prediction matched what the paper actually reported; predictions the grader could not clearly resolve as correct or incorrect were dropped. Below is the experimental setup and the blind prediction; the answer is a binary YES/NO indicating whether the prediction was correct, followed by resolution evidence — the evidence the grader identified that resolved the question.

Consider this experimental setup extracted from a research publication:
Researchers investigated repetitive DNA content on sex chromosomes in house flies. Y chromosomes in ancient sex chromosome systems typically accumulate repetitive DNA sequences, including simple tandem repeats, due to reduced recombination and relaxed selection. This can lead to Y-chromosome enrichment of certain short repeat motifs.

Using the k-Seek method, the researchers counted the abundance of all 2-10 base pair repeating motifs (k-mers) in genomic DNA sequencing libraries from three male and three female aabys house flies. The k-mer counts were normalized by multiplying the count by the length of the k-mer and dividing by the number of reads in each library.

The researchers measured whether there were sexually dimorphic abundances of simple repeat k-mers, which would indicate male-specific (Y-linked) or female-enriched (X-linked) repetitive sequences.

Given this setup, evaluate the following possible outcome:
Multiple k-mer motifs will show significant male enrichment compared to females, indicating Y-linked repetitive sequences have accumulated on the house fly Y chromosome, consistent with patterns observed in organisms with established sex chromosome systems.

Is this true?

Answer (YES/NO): NO